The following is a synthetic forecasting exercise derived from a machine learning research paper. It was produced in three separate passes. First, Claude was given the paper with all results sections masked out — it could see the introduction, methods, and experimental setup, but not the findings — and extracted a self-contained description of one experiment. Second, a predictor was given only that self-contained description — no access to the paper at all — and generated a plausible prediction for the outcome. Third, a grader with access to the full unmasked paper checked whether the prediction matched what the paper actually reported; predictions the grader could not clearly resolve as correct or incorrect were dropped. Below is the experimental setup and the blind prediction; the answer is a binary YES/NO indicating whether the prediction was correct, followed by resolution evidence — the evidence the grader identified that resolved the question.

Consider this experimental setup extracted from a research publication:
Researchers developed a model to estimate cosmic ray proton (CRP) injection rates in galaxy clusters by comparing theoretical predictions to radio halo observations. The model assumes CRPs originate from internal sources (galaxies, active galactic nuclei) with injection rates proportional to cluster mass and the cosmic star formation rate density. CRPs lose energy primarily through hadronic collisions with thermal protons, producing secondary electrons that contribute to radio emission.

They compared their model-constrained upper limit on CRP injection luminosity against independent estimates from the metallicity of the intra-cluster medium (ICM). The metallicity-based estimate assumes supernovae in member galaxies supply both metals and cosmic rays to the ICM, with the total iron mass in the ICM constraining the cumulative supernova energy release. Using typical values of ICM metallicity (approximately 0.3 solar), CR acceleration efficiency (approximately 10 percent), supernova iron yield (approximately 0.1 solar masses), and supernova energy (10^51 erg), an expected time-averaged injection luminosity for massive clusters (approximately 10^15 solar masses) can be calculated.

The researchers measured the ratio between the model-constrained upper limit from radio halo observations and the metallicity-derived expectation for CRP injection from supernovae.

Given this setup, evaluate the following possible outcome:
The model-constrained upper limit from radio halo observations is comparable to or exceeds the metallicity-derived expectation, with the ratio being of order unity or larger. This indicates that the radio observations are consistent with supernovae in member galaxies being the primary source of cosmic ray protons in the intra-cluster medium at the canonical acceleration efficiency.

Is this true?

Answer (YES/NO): NO